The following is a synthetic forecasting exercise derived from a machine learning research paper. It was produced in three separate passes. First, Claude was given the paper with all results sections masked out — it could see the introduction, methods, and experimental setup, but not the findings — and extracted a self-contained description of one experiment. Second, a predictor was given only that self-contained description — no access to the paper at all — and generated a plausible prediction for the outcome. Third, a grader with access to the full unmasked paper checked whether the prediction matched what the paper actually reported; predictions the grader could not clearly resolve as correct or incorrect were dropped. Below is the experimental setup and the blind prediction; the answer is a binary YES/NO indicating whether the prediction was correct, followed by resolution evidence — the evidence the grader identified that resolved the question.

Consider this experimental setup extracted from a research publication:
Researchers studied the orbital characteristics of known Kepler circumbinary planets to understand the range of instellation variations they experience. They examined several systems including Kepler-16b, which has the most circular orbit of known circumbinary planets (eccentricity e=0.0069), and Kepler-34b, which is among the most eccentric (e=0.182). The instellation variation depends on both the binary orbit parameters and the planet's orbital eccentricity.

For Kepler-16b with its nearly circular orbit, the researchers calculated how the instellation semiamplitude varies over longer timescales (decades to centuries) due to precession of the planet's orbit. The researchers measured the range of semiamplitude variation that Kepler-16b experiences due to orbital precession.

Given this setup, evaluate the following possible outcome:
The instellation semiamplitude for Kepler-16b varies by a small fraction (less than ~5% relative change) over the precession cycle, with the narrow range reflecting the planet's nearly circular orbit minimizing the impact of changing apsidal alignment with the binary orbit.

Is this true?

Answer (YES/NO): NO